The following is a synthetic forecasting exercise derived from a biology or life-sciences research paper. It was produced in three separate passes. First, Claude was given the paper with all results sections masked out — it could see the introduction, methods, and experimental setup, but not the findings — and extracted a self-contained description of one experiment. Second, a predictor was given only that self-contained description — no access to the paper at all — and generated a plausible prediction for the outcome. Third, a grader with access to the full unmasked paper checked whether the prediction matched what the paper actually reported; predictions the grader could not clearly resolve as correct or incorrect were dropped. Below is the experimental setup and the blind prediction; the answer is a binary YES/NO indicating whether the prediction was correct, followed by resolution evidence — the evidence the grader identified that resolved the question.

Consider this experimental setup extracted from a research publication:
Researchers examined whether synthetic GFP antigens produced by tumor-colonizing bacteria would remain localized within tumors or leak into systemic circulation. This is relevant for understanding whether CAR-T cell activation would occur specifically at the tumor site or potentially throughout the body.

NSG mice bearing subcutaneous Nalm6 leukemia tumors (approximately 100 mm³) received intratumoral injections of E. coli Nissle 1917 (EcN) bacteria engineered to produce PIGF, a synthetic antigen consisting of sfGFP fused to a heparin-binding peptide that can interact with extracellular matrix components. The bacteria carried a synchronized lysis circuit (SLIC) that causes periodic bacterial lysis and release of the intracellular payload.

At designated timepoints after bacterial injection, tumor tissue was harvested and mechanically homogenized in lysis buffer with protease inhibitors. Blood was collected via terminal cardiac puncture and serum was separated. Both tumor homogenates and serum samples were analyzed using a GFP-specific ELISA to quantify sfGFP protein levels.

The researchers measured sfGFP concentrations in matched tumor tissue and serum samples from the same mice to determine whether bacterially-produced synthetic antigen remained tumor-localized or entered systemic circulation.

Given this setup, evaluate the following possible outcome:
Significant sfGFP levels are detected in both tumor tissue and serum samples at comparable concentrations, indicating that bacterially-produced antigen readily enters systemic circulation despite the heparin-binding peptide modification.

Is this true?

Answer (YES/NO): NO